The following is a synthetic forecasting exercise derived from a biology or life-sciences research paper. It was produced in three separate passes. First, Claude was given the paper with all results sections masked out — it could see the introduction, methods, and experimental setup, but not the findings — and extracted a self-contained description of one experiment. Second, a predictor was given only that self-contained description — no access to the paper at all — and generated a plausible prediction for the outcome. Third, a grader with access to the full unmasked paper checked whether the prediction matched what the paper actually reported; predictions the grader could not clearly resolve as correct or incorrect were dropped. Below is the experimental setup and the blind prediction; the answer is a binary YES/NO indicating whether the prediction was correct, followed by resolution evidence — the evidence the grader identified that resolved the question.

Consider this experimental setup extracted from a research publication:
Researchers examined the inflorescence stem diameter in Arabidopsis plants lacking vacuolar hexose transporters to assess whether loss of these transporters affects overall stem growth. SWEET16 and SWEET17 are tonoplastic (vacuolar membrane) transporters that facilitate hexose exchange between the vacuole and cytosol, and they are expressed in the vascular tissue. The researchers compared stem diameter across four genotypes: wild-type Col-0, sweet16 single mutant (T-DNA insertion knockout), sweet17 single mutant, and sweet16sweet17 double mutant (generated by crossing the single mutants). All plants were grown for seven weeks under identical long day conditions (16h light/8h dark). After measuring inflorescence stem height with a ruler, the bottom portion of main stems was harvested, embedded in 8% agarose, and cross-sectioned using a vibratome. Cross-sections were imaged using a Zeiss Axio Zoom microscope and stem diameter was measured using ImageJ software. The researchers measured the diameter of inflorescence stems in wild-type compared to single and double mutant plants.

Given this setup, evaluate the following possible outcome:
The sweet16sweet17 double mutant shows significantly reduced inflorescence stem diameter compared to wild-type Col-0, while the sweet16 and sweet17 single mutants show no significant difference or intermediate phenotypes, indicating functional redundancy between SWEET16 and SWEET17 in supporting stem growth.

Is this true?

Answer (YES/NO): NO